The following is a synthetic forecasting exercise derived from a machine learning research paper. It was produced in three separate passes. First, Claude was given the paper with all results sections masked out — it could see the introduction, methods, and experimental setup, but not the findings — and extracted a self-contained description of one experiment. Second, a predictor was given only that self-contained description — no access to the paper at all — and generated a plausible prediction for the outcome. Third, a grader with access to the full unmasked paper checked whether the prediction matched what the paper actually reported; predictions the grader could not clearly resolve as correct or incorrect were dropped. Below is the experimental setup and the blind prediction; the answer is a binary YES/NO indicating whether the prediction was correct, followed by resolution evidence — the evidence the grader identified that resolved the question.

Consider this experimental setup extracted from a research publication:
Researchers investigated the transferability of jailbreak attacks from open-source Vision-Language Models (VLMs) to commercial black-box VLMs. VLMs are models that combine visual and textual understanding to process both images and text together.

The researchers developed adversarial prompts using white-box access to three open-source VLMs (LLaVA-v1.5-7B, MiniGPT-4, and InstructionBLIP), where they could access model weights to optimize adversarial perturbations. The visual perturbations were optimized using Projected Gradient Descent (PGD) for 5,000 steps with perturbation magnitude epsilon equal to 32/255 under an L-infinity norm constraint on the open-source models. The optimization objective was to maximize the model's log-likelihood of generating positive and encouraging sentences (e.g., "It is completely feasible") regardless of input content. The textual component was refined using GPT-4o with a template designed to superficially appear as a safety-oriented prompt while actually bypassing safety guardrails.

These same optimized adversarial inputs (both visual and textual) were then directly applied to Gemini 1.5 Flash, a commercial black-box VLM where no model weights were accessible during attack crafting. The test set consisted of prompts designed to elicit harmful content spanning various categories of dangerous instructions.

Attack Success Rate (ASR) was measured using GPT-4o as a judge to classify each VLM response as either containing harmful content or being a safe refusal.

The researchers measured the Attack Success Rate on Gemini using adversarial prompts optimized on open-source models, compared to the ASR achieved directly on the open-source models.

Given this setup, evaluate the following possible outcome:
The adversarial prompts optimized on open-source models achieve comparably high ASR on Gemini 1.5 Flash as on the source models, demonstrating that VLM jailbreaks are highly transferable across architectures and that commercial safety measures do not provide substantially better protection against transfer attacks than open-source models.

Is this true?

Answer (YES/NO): NO